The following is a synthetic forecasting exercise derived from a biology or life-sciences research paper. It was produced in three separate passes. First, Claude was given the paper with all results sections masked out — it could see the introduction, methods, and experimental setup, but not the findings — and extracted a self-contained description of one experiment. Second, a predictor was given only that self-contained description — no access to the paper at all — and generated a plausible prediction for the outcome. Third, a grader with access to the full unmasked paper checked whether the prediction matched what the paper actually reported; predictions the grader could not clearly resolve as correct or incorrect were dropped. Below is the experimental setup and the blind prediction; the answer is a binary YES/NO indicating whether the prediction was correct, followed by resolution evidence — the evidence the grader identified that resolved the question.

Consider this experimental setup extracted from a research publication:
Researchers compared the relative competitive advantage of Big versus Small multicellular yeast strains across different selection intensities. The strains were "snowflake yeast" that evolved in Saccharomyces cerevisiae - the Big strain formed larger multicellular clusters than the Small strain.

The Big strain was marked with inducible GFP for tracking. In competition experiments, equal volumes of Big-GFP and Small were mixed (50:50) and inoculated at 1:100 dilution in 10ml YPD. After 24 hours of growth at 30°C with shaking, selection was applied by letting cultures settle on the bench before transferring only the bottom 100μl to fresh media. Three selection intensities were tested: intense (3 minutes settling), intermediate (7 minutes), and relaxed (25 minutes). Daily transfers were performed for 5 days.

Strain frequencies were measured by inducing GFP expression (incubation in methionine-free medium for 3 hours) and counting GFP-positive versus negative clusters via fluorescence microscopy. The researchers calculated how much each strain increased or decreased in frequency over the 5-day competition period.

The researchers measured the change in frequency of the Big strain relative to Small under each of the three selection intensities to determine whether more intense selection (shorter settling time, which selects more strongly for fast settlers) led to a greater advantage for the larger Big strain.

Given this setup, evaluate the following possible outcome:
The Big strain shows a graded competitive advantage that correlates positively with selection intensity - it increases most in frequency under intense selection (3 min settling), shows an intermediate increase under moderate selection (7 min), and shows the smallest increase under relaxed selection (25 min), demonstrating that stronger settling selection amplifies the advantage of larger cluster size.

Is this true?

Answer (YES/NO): NO